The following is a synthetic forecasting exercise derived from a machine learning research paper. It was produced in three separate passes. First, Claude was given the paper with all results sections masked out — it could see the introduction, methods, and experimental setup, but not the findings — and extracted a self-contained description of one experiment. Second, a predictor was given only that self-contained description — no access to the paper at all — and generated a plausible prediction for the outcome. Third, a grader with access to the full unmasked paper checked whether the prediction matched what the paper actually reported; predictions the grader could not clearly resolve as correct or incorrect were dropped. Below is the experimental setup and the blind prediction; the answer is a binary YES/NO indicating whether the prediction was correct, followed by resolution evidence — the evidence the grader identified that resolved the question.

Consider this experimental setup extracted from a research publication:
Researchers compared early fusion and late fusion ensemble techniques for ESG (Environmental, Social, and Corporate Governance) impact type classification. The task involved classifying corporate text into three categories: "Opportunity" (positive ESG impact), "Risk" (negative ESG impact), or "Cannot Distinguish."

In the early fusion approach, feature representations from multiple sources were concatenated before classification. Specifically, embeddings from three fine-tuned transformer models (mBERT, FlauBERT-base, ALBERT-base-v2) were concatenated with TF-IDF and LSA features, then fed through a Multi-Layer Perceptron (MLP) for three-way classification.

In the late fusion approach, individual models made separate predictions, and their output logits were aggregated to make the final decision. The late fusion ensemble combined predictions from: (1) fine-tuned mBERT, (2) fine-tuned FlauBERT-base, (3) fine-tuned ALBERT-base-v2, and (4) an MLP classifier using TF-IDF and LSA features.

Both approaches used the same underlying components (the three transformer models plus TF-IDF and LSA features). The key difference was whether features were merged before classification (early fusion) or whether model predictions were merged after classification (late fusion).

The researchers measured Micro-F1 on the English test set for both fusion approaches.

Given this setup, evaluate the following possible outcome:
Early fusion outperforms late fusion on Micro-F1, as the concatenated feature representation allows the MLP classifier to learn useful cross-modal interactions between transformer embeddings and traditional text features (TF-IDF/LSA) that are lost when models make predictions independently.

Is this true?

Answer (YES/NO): YES